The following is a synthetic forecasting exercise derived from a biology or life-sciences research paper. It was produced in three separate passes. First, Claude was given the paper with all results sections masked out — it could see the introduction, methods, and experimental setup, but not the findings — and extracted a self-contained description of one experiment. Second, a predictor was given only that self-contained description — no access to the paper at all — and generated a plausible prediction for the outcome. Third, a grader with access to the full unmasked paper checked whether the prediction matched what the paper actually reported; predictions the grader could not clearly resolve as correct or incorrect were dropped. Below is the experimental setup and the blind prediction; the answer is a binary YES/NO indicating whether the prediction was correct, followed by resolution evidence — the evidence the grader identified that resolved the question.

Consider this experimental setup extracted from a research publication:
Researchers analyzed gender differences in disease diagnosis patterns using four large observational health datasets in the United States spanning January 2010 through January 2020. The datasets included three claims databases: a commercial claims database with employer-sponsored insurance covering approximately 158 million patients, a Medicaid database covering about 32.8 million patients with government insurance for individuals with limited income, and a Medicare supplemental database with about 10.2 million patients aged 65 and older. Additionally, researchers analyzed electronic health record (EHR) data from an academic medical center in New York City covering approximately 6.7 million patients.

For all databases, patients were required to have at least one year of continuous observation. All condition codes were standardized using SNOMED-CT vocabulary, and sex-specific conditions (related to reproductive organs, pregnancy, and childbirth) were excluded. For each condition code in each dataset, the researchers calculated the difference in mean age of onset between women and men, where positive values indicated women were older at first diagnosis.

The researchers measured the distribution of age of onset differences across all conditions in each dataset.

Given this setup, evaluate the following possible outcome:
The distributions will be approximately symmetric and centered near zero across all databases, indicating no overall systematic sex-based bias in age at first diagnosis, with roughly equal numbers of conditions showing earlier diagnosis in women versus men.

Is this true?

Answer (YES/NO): NO